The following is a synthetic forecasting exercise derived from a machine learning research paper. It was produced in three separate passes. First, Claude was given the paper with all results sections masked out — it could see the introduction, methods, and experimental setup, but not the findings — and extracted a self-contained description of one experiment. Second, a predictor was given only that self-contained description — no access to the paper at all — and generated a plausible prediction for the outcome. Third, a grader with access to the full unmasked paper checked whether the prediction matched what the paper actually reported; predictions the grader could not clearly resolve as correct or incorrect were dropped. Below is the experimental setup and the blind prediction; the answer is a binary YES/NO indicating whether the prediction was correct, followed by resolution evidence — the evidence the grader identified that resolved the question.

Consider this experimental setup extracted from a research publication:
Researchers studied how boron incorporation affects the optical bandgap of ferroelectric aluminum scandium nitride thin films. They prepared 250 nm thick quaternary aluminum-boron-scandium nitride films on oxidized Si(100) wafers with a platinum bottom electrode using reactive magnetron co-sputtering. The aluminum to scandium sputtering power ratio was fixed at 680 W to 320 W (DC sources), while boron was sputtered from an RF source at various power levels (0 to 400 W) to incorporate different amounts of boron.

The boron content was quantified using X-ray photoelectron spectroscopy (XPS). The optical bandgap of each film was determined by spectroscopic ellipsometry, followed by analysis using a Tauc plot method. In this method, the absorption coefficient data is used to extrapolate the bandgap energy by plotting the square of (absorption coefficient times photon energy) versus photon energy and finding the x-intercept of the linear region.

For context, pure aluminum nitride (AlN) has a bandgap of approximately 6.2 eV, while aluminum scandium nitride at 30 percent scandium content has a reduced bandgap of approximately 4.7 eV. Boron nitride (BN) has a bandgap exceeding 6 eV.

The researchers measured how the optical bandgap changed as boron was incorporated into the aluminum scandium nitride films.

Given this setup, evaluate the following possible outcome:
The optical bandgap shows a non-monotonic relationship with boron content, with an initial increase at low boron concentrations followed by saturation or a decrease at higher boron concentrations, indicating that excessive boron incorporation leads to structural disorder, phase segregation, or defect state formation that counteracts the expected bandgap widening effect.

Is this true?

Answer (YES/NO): YES